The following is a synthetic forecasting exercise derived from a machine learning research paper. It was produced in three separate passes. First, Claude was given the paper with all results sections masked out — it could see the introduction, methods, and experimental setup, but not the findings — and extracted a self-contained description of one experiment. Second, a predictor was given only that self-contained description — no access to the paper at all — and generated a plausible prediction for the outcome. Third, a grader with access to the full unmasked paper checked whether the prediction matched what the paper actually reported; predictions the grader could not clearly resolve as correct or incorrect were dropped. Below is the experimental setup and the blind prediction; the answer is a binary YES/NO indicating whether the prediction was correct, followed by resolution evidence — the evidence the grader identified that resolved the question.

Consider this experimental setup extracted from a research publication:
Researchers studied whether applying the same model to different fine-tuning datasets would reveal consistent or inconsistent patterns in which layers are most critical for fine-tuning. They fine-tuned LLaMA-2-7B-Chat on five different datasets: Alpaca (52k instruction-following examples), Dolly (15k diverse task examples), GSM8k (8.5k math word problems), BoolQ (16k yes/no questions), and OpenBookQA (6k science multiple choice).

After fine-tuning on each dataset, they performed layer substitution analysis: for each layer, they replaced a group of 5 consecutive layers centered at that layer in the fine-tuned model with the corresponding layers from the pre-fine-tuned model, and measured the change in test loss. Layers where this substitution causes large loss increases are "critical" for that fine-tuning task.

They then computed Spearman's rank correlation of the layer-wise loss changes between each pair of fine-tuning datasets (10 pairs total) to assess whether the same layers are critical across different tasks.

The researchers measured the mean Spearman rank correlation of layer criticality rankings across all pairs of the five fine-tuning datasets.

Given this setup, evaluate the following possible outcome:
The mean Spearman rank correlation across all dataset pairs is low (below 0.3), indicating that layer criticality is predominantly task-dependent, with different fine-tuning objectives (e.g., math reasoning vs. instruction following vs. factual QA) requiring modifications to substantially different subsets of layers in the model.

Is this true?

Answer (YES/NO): NO